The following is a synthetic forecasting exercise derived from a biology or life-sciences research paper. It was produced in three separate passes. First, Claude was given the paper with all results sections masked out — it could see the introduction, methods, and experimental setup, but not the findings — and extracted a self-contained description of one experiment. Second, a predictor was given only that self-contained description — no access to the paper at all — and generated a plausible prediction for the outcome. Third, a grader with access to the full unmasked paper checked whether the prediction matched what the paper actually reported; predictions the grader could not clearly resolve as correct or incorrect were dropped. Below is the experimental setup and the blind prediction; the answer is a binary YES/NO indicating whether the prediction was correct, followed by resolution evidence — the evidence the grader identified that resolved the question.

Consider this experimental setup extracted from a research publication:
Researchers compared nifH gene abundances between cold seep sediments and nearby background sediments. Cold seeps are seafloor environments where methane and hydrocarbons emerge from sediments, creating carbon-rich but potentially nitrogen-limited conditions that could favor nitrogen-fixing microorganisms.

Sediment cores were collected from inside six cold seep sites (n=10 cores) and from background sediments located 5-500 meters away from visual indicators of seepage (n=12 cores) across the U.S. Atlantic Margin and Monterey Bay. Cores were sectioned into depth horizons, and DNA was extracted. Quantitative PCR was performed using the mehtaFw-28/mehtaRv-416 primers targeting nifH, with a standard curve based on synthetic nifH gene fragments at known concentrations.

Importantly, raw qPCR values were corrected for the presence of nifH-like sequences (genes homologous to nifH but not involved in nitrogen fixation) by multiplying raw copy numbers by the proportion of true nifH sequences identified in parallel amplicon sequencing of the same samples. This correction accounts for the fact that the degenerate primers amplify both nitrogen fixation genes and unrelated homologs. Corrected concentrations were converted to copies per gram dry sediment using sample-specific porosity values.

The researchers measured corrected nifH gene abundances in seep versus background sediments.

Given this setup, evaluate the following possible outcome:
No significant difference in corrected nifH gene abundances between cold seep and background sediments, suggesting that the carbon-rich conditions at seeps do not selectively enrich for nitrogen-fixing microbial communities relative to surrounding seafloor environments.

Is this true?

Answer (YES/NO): NO